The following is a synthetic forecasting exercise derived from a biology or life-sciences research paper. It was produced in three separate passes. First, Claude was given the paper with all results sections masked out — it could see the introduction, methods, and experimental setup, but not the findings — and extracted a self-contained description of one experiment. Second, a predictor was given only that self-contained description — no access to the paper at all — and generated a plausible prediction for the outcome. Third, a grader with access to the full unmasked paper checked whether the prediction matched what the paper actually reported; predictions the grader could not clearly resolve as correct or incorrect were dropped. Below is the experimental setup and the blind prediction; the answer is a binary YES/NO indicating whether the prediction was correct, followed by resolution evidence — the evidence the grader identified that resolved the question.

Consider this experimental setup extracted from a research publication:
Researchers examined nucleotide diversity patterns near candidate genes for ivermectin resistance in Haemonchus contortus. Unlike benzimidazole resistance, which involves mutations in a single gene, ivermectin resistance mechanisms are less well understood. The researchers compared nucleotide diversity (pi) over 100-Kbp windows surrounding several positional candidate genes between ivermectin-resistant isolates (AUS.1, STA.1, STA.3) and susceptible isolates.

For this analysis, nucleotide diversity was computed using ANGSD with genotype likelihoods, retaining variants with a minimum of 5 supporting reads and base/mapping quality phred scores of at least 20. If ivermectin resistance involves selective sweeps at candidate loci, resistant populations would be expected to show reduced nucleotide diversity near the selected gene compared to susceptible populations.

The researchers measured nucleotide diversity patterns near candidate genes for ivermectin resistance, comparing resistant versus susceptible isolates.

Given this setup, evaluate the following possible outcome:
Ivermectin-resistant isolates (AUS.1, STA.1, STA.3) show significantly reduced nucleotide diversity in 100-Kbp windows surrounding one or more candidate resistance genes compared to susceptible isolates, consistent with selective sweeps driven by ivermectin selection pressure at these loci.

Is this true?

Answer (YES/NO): YES